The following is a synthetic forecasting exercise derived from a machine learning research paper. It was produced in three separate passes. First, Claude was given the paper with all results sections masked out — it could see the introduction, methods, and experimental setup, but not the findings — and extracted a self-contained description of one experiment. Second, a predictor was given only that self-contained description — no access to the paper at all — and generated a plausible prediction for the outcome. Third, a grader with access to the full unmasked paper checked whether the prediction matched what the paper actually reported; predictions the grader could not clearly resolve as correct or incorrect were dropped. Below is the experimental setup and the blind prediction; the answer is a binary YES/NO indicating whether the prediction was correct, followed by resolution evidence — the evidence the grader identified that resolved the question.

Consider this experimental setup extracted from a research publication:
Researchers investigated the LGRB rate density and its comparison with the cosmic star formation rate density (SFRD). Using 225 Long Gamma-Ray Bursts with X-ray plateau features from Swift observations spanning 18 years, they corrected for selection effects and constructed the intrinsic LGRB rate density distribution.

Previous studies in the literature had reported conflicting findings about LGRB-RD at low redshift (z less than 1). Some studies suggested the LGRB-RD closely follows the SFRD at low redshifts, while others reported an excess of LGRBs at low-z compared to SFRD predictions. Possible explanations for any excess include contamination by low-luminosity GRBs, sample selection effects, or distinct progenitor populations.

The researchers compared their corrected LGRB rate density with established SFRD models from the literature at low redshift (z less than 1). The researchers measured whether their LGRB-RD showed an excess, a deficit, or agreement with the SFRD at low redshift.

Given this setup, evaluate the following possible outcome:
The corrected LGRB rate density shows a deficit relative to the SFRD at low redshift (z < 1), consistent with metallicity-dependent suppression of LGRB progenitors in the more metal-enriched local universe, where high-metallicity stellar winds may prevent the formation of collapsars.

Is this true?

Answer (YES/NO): NO